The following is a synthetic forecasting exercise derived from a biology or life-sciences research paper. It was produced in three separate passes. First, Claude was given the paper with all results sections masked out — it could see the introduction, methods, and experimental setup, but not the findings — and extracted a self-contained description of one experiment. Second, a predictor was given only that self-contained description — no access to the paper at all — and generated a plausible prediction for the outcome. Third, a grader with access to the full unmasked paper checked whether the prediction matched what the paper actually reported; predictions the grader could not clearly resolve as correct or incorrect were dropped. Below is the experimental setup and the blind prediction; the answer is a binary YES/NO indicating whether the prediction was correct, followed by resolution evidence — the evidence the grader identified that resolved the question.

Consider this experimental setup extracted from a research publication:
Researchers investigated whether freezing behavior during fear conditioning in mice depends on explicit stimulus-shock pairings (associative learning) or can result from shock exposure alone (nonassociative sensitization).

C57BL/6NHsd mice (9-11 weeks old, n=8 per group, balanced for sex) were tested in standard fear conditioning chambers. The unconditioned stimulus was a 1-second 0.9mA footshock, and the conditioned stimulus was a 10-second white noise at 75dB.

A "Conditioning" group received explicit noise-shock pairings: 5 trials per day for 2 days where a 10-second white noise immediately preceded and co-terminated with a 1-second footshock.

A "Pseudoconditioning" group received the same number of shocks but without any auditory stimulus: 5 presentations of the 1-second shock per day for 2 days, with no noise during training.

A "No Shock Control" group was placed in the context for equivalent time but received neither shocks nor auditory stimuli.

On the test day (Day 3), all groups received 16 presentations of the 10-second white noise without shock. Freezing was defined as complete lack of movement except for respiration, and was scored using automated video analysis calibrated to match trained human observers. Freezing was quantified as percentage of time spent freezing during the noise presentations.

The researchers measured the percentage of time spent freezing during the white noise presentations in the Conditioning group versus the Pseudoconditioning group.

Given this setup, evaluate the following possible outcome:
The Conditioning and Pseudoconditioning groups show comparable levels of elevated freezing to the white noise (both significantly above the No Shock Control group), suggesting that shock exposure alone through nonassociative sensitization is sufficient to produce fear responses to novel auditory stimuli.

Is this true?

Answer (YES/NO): NO